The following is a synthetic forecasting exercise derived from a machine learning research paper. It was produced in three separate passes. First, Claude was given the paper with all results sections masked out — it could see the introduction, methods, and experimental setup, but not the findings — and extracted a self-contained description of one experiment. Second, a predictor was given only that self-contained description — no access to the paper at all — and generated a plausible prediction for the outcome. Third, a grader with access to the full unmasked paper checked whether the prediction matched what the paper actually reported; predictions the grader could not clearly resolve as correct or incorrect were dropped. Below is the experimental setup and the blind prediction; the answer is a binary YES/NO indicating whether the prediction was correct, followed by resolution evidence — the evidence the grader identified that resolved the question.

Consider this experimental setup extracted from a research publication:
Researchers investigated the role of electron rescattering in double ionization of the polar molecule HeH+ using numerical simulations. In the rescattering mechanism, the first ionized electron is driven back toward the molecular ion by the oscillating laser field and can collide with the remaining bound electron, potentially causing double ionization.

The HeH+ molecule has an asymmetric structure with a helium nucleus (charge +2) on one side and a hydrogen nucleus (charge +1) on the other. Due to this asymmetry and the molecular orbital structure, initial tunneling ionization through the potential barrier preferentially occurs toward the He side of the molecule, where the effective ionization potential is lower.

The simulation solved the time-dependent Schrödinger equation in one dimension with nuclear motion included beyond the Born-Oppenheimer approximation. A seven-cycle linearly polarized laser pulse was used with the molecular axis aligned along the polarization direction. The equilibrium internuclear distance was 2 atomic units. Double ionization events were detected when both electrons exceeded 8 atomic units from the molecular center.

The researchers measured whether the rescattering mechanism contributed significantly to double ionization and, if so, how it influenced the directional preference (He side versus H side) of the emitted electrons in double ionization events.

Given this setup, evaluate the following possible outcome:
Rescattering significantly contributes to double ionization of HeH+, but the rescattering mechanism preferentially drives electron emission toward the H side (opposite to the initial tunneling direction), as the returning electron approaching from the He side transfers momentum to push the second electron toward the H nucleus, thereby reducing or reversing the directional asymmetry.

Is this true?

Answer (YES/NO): YES